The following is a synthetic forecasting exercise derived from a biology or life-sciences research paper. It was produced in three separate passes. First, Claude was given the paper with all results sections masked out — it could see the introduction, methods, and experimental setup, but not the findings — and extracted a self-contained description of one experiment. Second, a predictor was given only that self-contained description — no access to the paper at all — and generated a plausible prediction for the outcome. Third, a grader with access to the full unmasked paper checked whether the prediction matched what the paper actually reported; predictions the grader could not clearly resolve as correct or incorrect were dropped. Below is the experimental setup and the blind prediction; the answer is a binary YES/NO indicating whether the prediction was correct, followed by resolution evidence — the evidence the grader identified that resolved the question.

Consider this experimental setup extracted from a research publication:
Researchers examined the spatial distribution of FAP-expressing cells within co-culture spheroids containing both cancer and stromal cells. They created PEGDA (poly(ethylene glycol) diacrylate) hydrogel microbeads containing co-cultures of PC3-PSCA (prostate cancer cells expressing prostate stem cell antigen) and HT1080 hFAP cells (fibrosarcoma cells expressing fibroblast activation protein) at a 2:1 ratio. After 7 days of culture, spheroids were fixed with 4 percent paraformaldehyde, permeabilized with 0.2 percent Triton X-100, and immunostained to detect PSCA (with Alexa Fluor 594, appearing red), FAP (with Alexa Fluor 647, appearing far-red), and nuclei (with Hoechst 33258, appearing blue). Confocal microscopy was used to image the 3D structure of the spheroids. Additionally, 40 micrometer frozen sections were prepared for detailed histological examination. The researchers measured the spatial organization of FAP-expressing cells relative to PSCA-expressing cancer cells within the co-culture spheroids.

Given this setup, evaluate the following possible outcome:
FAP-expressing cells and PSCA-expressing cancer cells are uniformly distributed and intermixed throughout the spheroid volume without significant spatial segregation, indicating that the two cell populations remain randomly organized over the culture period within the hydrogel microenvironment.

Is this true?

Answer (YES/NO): NO